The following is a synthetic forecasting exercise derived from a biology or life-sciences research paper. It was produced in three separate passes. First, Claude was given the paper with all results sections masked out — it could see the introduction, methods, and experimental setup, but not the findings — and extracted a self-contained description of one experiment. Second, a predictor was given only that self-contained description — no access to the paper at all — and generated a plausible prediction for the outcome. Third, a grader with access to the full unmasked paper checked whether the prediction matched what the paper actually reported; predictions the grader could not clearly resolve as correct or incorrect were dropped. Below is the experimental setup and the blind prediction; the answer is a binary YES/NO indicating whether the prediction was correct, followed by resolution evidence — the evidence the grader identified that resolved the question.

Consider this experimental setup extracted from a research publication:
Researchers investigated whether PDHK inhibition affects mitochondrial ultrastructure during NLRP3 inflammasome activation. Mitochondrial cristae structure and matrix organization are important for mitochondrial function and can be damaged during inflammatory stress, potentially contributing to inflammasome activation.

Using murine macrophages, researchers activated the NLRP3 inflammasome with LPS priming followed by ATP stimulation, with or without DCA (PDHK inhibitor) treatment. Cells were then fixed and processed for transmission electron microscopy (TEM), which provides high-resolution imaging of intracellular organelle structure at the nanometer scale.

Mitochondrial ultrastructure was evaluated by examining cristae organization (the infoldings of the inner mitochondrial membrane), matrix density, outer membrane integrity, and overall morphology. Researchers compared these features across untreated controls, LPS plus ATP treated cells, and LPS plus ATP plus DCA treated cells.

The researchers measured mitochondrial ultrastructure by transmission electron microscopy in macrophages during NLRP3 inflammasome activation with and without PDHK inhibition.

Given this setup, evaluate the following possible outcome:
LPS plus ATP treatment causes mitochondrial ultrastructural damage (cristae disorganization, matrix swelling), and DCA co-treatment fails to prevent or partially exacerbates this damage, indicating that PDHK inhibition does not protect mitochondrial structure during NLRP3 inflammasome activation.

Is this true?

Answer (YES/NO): NO